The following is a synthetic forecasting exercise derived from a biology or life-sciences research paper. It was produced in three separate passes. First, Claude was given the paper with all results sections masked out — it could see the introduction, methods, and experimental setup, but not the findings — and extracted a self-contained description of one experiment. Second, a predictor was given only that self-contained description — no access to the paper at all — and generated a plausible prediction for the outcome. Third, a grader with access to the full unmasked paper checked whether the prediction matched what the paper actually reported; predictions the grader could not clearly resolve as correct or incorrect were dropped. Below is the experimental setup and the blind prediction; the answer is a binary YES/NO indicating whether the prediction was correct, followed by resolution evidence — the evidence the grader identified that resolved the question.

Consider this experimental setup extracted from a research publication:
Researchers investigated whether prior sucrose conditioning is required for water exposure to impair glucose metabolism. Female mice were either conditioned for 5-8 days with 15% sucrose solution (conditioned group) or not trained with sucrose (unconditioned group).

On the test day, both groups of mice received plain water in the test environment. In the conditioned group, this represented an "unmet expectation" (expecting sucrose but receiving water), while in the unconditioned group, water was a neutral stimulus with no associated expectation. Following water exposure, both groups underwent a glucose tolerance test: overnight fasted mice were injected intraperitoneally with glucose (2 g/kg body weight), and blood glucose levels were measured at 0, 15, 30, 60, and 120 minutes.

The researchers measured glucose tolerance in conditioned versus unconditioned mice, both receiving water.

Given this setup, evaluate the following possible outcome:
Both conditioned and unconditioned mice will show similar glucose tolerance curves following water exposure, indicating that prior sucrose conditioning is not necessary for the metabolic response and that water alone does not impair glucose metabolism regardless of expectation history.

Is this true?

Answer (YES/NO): NO